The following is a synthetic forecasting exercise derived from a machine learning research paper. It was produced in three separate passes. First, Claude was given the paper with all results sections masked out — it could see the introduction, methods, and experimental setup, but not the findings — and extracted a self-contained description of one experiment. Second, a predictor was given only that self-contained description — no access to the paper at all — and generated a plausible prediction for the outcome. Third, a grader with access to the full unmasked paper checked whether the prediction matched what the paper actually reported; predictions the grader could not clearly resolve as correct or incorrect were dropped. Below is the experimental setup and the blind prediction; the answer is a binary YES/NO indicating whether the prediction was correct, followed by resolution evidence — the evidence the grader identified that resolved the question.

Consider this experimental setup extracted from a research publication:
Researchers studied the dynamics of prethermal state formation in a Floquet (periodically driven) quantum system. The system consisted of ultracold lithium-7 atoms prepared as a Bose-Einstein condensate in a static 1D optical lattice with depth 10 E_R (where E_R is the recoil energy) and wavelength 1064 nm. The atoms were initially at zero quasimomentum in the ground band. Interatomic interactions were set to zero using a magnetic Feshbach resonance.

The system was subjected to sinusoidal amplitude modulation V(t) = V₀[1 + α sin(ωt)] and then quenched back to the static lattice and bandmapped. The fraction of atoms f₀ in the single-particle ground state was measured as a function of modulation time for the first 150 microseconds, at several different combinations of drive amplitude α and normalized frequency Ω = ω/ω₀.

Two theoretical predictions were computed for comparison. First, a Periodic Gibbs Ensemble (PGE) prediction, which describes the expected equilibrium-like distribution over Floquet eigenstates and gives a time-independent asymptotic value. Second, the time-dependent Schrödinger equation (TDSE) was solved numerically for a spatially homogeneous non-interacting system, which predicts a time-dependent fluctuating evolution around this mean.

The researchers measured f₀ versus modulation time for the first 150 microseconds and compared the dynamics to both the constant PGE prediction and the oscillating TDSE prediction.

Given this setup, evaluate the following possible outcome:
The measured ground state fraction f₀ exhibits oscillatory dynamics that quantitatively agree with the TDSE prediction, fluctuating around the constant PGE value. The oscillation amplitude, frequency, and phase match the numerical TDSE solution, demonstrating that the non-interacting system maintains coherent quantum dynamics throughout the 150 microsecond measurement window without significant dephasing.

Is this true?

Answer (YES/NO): NO